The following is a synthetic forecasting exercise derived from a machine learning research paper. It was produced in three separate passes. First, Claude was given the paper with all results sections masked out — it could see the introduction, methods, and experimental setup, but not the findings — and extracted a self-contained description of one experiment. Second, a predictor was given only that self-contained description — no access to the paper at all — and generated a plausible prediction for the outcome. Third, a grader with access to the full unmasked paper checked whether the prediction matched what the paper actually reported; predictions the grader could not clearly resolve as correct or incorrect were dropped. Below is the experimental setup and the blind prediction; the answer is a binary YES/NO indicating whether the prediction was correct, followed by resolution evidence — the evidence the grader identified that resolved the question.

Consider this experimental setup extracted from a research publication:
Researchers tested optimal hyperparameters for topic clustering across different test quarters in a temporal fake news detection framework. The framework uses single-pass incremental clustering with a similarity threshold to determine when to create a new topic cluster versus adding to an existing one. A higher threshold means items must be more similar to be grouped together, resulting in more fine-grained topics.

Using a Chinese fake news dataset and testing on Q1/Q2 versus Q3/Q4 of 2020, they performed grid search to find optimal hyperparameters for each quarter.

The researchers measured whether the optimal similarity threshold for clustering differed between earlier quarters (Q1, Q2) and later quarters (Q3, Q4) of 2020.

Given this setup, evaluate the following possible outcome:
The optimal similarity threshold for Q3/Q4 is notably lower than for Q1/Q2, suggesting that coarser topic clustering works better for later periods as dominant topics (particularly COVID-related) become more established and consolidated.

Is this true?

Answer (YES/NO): YES